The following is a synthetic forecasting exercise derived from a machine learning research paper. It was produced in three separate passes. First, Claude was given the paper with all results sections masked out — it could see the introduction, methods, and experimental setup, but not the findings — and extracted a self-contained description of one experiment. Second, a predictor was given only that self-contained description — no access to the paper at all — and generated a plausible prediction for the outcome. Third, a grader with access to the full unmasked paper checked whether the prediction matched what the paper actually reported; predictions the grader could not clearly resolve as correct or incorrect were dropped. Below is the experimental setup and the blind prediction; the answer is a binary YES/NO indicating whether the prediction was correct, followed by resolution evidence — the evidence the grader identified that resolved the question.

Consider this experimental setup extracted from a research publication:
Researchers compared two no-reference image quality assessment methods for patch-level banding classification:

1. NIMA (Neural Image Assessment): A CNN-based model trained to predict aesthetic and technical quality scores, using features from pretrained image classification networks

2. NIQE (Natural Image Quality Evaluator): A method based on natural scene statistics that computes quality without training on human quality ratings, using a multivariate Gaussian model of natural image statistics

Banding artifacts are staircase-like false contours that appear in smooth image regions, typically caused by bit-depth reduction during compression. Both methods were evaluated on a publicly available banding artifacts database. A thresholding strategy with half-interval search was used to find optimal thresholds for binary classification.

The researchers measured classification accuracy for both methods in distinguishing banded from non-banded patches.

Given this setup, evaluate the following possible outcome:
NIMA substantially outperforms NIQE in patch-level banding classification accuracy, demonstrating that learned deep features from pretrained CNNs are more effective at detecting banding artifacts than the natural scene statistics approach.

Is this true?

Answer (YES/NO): NO